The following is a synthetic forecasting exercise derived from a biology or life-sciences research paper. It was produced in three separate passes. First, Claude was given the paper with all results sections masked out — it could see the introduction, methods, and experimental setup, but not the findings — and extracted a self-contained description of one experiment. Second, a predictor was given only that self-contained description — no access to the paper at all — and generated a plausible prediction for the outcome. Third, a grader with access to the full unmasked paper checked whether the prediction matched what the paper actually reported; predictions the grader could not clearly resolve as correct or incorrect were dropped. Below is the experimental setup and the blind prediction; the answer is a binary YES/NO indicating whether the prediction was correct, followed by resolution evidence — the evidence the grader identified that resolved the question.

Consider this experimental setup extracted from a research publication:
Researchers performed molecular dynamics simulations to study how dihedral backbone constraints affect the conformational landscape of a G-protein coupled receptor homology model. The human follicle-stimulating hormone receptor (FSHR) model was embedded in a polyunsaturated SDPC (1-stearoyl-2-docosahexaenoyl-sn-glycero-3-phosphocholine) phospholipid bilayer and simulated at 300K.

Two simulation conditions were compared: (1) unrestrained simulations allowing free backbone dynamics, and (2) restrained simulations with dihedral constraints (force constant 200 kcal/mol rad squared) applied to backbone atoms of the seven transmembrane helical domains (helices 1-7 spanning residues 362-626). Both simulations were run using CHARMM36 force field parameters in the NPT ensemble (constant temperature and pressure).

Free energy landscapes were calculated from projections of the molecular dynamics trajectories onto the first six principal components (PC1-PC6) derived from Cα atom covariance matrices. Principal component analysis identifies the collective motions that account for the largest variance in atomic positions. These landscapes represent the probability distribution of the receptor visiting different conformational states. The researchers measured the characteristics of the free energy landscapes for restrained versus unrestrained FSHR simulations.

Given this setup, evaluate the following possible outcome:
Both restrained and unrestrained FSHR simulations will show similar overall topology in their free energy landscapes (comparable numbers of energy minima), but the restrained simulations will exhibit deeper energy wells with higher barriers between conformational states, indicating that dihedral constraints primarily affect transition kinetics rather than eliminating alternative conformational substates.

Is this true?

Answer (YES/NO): NO